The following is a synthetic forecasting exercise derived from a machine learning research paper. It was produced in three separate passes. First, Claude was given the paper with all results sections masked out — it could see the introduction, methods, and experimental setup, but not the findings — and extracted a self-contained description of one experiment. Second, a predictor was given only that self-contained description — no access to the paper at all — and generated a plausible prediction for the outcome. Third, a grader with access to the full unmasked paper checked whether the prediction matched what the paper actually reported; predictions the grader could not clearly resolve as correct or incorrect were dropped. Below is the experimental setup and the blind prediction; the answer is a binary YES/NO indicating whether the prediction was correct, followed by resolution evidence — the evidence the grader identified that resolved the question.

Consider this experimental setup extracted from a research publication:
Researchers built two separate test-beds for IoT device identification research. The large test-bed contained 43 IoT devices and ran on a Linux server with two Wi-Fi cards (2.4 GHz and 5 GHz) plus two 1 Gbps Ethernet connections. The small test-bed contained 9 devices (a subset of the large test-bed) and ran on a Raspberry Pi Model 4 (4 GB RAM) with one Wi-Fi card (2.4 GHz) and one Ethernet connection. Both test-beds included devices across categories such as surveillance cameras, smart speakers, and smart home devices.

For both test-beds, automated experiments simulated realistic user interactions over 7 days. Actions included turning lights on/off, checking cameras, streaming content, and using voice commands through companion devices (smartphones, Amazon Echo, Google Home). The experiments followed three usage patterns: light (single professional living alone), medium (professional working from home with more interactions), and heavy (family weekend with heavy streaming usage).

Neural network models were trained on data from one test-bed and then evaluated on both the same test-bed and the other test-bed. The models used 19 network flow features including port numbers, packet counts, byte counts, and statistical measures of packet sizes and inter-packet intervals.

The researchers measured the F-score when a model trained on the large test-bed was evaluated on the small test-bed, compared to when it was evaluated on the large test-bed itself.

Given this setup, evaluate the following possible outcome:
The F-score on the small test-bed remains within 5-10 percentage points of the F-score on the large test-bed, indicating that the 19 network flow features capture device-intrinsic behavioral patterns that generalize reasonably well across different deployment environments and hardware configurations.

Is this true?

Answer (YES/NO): NO